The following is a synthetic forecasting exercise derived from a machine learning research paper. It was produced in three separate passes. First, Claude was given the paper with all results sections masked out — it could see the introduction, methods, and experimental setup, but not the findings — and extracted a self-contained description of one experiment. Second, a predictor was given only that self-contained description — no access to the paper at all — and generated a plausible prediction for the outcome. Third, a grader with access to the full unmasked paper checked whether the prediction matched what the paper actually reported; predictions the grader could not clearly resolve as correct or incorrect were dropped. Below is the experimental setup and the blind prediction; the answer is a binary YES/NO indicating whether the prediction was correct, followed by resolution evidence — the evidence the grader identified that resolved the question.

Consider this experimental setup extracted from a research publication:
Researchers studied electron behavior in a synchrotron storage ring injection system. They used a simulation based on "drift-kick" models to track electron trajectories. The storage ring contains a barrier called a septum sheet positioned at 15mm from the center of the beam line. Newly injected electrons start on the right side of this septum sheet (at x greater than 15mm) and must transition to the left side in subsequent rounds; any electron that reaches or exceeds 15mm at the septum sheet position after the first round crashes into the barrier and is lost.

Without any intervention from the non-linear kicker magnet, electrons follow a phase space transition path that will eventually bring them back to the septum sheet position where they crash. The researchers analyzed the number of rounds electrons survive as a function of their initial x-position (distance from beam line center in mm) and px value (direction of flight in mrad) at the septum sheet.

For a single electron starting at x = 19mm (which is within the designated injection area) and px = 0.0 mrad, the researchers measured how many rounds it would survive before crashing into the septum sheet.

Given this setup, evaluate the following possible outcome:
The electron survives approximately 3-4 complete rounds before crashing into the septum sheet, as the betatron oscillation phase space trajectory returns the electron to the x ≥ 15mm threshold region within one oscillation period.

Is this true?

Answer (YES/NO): NO